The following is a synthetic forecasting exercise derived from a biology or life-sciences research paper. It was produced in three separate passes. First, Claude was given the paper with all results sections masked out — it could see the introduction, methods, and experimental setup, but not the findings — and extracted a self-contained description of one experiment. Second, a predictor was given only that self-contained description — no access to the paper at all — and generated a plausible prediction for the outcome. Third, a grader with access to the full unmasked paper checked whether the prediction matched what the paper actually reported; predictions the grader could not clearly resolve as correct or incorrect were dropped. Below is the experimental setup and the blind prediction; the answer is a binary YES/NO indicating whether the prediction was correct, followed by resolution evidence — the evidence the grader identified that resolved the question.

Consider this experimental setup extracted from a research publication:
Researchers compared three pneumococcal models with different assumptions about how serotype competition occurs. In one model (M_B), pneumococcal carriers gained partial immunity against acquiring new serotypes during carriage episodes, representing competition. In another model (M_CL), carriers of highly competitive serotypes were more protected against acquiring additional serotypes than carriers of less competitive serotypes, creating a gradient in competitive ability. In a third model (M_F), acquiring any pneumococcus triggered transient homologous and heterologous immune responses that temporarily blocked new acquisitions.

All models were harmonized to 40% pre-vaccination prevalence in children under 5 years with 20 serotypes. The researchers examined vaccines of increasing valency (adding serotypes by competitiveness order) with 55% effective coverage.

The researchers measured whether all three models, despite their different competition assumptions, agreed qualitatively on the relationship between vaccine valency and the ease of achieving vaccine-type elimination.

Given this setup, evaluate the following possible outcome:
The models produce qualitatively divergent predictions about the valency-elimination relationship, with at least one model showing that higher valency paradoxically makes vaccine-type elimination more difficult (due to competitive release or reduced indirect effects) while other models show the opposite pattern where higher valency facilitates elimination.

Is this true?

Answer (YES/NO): NO